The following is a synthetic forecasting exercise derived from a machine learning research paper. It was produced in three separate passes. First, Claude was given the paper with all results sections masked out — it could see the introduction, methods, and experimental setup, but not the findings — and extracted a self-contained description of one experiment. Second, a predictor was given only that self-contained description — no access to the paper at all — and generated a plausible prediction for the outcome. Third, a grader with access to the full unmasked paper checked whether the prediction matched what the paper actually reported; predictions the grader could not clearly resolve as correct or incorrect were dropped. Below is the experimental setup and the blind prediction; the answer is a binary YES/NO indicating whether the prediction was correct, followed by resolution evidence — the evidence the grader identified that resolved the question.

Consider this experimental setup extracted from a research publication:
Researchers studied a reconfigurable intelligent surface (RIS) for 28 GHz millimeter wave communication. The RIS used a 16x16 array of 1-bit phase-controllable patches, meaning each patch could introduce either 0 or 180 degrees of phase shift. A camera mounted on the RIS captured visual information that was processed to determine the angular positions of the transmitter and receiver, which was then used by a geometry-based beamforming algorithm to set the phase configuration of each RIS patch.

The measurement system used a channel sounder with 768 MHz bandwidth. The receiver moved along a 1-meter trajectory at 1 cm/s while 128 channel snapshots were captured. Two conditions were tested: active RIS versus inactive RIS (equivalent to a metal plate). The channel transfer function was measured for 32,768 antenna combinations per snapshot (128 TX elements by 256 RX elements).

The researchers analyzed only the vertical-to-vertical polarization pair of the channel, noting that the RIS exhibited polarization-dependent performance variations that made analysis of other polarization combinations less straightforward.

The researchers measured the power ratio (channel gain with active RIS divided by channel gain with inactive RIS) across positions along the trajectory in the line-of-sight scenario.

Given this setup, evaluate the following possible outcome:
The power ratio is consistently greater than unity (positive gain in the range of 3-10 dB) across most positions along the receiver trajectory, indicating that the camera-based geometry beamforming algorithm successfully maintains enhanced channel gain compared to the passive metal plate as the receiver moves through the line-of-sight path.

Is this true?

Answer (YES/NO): NO